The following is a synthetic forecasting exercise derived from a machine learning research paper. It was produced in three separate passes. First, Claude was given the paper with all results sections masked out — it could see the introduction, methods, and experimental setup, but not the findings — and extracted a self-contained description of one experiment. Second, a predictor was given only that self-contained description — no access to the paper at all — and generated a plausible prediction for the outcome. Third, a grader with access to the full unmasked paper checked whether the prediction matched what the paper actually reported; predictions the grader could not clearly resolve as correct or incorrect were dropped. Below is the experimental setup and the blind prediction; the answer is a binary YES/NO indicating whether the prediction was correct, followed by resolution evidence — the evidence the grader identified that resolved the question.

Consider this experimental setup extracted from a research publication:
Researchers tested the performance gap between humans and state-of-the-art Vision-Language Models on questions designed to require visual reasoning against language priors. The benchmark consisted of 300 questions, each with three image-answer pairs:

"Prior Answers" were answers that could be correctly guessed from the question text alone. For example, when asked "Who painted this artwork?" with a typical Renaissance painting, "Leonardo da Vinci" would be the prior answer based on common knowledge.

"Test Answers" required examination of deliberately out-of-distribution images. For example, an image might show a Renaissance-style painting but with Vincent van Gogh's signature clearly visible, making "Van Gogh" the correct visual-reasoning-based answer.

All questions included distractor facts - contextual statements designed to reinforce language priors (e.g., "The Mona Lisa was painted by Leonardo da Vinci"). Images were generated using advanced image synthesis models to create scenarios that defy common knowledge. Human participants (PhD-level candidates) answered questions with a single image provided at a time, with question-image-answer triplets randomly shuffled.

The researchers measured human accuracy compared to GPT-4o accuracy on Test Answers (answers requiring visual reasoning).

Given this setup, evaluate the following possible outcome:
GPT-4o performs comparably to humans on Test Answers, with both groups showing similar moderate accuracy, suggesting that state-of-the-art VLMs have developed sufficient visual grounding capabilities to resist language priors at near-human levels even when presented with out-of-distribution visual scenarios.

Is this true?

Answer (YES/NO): NO